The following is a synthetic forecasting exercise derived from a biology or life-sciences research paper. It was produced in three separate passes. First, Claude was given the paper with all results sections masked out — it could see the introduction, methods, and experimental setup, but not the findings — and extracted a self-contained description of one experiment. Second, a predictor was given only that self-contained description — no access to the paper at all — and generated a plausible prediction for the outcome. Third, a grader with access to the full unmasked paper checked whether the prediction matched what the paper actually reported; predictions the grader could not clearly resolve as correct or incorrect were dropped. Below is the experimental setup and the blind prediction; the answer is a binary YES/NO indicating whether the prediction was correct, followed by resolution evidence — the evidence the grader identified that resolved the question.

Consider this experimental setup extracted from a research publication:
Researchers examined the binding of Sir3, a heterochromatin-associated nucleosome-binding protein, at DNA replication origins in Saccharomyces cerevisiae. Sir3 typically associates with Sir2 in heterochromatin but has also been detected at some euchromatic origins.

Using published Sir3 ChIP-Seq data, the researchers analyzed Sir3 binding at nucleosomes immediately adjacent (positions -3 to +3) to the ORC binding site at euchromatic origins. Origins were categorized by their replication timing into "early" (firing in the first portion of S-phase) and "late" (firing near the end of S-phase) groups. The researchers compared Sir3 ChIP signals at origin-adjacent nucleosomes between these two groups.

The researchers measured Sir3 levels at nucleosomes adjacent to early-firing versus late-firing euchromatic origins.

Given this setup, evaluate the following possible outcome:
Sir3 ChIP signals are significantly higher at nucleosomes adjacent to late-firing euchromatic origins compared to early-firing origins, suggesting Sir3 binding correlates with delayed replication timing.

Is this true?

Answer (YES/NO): NO